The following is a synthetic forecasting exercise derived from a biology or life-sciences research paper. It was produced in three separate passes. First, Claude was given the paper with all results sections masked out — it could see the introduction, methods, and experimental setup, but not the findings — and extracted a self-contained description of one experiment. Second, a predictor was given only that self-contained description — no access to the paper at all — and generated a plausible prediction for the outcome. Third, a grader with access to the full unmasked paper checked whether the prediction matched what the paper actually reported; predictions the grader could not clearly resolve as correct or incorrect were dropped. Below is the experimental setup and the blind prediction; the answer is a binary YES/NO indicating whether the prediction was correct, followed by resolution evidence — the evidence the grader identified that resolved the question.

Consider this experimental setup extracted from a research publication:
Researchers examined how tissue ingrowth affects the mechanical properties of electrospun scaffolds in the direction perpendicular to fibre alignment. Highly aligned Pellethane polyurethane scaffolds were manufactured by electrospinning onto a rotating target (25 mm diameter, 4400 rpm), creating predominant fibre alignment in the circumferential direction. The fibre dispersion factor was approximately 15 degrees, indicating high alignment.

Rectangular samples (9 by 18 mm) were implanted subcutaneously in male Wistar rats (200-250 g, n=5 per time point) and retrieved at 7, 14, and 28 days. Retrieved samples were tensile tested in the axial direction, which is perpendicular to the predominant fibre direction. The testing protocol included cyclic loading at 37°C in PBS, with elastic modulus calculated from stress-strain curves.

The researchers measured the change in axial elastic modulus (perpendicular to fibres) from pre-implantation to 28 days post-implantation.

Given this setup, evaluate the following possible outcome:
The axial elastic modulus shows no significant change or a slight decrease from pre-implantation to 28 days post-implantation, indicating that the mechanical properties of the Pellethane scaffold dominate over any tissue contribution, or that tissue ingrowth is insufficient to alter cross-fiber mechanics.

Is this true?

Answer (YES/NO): NO